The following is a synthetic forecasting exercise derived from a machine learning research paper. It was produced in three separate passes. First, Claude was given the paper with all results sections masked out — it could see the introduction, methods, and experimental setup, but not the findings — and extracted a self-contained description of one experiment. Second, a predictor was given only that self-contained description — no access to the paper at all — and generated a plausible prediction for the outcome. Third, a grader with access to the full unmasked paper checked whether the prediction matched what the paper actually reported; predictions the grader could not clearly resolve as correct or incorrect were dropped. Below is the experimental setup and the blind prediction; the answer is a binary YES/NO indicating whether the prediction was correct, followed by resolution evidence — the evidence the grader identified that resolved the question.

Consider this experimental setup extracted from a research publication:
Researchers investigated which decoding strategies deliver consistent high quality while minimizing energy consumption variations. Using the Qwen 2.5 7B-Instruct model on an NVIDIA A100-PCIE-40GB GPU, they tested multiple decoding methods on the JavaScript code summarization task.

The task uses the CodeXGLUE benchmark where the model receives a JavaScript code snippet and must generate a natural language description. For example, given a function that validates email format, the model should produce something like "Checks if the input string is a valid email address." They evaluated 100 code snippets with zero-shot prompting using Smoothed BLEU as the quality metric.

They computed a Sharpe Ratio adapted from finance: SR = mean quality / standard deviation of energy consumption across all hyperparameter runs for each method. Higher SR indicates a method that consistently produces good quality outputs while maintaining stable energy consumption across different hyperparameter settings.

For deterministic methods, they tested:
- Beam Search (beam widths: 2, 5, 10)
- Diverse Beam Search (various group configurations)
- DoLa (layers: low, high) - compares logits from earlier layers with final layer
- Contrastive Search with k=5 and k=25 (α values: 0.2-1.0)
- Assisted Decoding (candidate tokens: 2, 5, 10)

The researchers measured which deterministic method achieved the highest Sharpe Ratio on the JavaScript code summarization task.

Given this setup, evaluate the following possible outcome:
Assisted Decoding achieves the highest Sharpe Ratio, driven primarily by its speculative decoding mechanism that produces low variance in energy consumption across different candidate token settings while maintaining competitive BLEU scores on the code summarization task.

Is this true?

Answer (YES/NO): NO